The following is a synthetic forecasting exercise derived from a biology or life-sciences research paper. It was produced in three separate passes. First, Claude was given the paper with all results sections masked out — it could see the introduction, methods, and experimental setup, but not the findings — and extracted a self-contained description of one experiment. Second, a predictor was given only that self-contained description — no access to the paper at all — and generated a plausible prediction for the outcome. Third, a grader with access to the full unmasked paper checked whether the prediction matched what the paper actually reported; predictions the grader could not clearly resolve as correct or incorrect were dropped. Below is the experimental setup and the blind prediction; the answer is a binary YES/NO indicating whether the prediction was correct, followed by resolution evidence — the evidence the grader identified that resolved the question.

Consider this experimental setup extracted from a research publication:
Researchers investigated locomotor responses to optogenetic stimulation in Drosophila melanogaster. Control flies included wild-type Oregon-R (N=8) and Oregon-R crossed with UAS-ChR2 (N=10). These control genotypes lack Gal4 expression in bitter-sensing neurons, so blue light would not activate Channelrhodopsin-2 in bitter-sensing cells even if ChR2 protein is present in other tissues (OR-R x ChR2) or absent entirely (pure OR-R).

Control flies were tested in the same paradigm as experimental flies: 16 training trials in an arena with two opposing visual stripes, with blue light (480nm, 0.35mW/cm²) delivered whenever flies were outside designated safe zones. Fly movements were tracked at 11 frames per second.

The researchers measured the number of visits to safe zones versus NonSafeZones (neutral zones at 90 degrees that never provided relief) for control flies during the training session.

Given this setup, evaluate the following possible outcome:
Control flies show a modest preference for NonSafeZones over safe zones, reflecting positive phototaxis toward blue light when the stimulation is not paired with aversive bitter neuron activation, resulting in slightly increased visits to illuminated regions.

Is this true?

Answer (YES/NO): NO